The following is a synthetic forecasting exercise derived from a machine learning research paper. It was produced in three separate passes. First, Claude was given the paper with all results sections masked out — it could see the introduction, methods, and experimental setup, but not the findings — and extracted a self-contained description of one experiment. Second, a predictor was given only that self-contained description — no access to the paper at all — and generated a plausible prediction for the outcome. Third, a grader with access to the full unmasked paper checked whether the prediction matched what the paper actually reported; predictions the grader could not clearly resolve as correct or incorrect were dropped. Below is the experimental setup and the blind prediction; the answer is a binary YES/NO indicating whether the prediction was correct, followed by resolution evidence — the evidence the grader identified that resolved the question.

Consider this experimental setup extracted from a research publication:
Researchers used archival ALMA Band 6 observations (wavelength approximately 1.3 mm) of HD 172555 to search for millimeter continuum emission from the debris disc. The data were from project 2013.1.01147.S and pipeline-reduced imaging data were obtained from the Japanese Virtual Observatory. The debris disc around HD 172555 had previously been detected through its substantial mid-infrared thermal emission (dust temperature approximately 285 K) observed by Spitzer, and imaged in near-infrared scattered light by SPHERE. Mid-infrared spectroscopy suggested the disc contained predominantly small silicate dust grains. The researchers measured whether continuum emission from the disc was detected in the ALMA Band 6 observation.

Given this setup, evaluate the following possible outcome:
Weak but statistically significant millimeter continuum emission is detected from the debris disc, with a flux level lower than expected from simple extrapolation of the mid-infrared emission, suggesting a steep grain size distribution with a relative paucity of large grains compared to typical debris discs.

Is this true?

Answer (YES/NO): NO